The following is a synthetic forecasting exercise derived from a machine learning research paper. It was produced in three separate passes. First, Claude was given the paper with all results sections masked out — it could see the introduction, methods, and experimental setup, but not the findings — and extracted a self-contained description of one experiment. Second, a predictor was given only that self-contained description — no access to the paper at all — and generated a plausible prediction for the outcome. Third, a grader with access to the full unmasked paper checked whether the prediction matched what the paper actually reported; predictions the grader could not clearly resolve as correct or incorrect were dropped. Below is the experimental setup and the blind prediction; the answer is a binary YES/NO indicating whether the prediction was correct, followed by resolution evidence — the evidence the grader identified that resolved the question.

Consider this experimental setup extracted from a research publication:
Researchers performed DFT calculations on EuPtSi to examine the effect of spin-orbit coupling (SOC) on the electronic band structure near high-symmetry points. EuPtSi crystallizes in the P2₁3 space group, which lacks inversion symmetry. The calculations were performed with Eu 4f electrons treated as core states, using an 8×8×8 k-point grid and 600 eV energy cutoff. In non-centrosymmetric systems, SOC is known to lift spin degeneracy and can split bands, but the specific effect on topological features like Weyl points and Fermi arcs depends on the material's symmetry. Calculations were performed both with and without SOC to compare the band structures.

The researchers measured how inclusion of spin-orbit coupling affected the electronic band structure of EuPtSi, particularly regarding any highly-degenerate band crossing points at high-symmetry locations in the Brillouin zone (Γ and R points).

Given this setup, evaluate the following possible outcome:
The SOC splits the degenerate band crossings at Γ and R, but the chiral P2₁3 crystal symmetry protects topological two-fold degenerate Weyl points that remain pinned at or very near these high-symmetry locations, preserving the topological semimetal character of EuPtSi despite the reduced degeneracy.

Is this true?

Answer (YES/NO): NO